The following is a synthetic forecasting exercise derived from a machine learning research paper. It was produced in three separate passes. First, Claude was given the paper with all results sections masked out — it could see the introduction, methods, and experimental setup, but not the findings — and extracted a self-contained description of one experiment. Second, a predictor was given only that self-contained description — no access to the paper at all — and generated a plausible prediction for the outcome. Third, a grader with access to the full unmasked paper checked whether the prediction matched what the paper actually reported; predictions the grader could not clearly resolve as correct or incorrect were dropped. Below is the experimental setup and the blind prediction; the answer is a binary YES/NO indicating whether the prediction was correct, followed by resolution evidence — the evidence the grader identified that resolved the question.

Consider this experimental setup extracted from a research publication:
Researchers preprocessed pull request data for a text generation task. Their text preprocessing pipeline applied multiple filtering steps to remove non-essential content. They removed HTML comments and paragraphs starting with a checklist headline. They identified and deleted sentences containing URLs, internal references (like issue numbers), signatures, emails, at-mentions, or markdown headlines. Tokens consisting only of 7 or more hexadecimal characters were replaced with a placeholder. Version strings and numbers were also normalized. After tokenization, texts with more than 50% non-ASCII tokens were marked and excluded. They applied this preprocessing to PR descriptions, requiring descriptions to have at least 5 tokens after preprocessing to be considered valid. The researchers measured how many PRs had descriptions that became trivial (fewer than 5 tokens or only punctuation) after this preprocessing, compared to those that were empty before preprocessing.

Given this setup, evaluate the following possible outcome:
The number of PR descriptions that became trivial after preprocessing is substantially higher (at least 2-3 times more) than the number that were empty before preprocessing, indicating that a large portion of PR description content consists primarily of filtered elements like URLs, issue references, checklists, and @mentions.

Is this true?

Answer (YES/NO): NO